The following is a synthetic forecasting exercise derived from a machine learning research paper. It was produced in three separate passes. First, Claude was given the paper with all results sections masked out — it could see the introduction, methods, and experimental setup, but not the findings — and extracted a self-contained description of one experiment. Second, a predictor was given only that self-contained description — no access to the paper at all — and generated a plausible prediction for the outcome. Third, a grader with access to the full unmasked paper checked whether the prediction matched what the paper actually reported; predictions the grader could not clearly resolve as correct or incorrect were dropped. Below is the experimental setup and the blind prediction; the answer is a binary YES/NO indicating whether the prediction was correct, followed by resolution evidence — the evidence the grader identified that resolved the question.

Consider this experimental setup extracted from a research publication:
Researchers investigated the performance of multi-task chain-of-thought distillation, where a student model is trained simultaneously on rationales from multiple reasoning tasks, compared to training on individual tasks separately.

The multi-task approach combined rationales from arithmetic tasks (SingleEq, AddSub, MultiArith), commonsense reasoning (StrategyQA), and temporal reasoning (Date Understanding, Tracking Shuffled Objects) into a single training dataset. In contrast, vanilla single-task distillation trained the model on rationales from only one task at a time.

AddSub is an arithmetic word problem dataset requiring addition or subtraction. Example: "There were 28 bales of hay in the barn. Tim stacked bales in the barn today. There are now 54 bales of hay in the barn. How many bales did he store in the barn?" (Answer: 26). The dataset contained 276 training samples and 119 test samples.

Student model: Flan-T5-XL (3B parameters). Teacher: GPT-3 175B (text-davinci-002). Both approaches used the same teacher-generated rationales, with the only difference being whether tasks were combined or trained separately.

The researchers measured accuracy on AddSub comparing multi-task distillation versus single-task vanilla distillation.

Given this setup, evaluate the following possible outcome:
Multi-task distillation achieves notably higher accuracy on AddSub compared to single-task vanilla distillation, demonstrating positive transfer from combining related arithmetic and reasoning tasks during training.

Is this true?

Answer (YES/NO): YES